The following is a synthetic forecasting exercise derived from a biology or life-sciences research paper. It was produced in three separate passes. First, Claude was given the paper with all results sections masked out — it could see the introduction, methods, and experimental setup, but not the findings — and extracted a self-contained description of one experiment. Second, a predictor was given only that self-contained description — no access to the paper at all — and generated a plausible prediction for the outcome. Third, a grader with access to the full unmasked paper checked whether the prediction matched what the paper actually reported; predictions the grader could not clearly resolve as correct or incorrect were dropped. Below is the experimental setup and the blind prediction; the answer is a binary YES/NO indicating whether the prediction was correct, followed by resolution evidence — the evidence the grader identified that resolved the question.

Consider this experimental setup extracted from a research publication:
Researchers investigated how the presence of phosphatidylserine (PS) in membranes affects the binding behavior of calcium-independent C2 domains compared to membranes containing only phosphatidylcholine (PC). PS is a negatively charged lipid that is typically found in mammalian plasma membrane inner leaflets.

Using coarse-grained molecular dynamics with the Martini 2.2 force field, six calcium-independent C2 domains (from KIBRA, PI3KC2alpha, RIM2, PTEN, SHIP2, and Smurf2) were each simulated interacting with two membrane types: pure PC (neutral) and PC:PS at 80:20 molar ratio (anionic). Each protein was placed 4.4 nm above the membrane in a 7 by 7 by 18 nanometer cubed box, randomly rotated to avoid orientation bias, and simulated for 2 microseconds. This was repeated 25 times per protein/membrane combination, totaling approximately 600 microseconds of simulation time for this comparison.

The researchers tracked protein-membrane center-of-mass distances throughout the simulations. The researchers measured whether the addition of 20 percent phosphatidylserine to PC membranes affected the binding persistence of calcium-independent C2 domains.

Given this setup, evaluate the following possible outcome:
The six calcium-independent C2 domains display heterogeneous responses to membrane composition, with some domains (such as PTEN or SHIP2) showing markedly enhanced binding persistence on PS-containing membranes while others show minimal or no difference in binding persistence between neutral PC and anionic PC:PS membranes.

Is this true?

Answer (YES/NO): NO